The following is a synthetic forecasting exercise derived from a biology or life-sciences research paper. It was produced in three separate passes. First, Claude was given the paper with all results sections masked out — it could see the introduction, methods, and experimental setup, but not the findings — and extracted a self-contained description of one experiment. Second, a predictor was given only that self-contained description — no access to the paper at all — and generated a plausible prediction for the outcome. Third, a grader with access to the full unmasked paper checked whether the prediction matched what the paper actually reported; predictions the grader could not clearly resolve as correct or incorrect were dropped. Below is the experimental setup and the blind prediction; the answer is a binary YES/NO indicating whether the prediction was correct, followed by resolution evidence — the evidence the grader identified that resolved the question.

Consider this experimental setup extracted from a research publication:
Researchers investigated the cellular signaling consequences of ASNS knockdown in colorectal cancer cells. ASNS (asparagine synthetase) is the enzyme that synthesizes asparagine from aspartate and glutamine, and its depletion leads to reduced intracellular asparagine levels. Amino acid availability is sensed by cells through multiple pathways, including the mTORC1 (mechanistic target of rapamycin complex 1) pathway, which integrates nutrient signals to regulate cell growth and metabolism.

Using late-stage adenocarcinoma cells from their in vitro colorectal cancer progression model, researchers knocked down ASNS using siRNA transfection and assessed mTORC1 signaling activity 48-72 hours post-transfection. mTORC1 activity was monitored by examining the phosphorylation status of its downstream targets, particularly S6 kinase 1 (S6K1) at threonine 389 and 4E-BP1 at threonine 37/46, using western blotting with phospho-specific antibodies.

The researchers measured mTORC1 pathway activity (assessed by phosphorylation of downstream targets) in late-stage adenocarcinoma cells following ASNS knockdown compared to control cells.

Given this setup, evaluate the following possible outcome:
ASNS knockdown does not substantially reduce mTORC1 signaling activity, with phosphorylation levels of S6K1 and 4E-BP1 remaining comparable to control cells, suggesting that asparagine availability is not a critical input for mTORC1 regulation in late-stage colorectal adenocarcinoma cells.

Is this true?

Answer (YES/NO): NO